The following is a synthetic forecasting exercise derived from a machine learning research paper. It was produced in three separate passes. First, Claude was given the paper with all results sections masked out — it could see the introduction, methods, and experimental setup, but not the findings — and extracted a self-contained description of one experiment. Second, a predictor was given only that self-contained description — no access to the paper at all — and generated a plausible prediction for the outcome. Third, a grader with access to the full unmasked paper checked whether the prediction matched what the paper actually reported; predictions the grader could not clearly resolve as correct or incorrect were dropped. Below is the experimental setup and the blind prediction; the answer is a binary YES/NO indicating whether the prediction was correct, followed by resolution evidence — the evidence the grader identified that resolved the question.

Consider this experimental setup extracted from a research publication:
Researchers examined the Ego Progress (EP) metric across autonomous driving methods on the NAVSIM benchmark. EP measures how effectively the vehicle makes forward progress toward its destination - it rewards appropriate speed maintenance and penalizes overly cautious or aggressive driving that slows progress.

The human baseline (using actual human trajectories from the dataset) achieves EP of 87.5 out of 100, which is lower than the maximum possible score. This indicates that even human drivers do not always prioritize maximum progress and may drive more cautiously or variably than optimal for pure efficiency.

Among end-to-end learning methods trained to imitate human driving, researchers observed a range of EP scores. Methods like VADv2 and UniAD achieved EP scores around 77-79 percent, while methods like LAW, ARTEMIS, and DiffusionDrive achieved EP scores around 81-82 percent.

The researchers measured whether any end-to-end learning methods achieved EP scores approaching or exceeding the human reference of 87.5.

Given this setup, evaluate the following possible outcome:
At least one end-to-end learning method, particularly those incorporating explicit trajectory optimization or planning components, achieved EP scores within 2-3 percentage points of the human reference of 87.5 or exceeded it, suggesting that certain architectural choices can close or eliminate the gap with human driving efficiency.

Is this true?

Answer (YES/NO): NO